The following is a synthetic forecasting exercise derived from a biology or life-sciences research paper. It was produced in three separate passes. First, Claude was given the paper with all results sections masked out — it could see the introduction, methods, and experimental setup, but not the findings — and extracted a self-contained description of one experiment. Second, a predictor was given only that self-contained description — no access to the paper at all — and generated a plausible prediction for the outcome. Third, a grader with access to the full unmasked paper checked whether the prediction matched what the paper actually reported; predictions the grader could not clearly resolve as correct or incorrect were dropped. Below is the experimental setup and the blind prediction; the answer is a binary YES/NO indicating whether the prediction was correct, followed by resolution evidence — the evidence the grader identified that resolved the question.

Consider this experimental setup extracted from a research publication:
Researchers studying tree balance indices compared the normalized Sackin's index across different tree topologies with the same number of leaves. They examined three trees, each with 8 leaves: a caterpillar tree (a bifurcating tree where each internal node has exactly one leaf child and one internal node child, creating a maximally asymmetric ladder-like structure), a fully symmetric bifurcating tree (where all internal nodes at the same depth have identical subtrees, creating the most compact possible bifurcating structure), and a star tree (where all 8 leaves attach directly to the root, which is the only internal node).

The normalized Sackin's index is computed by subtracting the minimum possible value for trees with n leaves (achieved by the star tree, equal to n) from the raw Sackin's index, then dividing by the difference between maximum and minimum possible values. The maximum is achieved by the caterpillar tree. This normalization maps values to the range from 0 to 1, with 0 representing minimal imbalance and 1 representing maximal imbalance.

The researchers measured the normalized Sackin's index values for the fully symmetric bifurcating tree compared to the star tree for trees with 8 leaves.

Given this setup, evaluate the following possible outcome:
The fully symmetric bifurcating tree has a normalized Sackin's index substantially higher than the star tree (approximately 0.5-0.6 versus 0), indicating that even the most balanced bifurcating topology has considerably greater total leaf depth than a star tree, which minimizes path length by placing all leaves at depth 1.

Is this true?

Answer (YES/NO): YES